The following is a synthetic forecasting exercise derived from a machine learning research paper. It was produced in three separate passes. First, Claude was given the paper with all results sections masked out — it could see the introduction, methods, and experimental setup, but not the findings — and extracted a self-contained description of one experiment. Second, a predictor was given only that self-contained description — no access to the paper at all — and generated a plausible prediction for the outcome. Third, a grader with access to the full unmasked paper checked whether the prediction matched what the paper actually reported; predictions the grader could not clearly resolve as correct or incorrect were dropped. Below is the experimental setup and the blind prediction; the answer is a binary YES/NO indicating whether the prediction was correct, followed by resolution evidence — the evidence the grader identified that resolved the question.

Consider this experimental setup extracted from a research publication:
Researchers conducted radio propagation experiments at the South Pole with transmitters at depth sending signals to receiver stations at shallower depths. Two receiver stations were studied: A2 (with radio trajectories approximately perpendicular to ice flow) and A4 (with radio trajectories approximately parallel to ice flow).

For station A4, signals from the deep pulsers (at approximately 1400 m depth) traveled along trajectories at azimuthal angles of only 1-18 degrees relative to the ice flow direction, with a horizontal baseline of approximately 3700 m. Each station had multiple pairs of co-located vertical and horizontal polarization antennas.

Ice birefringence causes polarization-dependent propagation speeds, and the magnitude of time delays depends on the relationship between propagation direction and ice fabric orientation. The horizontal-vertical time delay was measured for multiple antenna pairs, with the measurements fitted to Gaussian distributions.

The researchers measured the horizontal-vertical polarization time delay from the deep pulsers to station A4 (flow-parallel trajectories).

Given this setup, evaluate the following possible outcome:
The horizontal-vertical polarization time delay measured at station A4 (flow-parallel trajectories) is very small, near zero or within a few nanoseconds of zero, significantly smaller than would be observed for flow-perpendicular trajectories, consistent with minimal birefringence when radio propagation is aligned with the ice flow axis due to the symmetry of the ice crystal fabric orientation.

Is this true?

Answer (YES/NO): YES